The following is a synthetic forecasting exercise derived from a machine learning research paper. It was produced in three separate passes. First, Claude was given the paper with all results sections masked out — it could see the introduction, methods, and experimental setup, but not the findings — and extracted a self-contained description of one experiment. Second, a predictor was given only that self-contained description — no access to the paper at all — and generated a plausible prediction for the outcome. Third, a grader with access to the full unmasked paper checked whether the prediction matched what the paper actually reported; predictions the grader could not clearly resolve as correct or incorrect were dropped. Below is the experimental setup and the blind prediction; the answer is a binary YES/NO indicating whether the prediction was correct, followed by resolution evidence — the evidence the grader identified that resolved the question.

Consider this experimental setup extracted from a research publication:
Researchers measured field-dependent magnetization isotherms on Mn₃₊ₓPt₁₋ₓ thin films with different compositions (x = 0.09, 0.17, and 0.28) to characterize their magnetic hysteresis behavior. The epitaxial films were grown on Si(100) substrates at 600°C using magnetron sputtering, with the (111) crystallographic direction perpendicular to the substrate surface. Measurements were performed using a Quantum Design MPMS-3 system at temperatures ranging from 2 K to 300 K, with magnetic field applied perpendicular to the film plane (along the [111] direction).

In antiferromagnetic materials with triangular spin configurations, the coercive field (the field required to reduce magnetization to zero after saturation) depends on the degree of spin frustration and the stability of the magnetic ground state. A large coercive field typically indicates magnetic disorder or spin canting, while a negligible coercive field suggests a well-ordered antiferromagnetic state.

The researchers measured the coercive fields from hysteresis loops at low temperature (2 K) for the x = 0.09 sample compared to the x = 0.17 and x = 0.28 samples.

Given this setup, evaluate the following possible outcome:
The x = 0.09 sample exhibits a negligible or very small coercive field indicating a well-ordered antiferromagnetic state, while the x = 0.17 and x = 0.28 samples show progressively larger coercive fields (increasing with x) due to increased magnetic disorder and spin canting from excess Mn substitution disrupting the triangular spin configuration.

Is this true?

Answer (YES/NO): NO